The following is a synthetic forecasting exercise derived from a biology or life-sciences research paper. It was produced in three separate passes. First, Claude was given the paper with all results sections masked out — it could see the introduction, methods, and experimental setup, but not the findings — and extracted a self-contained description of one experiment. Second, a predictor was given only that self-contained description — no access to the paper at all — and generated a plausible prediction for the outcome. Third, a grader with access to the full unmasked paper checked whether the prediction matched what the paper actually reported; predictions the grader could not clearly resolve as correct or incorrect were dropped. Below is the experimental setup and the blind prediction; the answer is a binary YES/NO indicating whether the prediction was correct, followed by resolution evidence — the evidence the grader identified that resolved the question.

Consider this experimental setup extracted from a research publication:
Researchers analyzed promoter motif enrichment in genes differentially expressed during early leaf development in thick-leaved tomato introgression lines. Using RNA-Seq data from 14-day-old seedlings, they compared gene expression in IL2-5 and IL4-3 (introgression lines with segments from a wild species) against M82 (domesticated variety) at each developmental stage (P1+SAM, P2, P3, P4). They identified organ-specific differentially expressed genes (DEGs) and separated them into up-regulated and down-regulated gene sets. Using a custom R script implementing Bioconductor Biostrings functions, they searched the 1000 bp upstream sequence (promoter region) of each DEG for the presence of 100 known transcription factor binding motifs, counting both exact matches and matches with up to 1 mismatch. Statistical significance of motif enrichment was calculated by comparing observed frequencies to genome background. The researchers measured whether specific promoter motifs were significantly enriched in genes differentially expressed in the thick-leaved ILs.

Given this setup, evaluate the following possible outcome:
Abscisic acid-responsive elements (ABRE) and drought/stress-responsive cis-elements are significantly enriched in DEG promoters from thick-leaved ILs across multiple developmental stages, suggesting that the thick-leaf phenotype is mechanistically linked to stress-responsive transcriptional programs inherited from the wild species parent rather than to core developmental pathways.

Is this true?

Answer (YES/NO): NO